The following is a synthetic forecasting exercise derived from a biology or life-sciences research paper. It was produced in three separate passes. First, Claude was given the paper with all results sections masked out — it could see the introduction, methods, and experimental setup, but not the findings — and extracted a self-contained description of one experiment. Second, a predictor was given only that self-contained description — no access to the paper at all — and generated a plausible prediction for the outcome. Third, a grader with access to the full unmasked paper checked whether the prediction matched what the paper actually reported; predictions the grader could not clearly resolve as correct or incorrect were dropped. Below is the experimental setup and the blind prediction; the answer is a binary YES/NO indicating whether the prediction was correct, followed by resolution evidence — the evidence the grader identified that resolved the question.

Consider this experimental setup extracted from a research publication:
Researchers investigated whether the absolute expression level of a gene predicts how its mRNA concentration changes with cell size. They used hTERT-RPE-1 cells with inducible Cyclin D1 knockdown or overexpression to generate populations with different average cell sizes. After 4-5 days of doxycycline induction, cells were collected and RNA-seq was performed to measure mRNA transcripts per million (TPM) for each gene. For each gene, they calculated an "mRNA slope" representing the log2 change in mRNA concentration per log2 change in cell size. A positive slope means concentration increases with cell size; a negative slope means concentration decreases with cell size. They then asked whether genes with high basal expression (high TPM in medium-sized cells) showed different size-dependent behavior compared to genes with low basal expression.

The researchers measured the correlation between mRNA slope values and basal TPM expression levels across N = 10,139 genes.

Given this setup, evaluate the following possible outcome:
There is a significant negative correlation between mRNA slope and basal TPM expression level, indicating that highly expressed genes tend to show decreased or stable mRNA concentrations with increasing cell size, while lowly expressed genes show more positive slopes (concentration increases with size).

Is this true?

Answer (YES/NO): NO